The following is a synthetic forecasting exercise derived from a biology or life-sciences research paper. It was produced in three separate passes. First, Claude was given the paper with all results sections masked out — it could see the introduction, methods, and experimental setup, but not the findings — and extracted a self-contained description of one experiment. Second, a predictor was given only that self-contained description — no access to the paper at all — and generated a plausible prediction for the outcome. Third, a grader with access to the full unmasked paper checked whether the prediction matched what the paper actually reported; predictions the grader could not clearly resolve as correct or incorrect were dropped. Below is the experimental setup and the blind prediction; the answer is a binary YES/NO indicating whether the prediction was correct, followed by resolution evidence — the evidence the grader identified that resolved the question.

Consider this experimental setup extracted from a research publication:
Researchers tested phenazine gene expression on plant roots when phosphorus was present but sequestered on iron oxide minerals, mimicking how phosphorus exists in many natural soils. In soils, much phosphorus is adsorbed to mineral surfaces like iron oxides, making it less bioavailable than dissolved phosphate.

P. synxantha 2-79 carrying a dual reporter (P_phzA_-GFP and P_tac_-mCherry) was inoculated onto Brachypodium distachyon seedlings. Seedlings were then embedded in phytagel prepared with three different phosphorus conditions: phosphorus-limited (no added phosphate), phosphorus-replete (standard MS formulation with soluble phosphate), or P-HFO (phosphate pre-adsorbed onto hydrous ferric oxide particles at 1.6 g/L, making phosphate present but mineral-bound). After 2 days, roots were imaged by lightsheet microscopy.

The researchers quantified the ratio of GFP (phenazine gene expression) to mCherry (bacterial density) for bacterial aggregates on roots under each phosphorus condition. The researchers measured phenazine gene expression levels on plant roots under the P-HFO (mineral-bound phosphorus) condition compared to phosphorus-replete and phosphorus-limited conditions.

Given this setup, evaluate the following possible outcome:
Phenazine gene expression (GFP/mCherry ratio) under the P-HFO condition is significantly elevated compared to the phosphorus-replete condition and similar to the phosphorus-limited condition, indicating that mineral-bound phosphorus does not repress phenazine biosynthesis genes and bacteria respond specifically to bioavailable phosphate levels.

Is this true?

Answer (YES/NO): NO